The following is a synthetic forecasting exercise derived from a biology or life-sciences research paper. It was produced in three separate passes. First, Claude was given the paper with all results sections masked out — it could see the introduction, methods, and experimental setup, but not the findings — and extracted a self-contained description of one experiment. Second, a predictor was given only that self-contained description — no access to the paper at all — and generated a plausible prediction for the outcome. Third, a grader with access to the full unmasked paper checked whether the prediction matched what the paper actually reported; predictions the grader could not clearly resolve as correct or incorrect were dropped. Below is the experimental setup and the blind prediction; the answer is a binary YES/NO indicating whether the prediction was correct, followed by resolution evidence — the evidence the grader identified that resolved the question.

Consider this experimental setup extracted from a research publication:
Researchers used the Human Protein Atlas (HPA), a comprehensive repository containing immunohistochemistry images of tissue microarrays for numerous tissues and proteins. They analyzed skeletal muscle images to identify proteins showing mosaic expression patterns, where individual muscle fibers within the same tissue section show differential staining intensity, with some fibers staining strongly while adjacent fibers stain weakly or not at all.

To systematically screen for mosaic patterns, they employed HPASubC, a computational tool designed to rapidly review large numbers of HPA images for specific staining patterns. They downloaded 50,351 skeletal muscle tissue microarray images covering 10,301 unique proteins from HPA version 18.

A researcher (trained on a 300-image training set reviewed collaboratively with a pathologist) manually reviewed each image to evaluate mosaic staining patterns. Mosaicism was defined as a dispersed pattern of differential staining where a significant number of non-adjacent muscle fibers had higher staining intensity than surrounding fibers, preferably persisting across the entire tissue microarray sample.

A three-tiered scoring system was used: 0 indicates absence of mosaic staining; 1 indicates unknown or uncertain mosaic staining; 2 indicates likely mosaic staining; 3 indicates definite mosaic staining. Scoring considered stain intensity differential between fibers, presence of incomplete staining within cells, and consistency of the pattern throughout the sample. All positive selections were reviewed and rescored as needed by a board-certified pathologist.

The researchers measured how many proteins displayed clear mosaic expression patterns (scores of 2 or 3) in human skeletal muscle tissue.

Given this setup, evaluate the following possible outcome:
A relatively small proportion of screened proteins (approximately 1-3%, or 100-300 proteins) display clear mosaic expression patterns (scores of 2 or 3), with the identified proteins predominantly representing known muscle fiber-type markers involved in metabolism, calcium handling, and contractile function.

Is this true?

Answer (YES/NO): NO